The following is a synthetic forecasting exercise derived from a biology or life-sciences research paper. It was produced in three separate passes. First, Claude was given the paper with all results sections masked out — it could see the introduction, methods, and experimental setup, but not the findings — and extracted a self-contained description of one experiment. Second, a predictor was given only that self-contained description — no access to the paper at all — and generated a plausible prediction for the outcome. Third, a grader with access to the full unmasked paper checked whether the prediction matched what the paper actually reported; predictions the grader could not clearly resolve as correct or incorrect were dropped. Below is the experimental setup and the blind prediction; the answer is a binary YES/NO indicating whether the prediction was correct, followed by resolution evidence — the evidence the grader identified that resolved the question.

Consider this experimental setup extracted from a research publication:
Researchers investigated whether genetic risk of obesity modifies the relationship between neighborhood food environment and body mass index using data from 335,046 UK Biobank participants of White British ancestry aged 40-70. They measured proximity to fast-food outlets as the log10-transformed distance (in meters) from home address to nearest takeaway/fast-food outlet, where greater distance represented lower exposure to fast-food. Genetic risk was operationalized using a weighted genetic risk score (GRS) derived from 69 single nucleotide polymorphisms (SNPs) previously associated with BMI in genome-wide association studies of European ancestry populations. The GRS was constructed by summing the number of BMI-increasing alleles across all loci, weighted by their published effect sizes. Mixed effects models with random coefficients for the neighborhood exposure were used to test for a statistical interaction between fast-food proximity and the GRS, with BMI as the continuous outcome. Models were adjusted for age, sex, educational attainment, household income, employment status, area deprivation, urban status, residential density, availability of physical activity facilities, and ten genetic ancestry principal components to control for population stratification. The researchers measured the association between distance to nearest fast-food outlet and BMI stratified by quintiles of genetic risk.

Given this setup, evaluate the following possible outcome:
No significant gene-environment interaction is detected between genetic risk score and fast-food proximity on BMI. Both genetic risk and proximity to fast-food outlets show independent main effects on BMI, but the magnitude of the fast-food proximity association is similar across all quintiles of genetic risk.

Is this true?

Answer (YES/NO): NO